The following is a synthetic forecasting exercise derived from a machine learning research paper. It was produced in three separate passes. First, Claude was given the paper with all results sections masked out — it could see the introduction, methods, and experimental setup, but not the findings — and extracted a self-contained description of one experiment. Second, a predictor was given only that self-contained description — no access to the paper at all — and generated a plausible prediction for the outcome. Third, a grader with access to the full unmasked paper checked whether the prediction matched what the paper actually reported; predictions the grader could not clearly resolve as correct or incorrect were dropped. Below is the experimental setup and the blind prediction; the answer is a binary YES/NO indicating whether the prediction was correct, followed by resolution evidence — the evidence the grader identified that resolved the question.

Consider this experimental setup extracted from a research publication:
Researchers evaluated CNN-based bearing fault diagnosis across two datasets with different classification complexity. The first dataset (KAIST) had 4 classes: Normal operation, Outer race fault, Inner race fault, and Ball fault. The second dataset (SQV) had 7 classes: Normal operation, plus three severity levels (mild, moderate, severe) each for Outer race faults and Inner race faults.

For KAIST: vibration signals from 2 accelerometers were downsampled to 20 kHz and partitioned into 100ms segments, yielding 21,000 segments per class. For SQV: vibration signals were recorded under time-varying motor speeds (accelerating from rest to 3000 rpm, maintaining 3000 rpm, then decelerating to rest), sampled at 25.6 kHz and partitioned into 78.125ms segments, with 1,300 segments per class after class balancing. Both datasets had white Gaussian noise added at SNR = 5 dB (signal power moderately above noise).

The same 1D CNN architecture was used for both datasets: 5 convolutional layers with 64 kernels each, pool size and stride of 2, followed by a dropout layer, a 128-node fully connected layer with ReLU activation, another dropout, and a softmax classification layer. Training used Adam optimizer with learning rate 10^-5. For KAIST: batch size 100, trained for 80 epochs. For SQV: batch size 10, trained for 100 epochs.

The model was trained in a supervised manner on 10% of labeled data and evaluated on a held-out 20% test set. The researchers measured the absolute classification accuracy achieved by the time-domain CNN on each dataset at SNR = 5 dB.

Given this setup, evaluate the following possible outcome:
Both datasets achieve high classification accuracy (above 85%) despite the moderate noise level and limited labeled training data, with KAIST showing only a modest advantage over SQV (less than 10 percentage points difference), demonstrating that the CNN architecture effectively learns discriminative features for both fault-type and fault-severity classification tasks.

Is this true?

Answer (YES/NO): NO